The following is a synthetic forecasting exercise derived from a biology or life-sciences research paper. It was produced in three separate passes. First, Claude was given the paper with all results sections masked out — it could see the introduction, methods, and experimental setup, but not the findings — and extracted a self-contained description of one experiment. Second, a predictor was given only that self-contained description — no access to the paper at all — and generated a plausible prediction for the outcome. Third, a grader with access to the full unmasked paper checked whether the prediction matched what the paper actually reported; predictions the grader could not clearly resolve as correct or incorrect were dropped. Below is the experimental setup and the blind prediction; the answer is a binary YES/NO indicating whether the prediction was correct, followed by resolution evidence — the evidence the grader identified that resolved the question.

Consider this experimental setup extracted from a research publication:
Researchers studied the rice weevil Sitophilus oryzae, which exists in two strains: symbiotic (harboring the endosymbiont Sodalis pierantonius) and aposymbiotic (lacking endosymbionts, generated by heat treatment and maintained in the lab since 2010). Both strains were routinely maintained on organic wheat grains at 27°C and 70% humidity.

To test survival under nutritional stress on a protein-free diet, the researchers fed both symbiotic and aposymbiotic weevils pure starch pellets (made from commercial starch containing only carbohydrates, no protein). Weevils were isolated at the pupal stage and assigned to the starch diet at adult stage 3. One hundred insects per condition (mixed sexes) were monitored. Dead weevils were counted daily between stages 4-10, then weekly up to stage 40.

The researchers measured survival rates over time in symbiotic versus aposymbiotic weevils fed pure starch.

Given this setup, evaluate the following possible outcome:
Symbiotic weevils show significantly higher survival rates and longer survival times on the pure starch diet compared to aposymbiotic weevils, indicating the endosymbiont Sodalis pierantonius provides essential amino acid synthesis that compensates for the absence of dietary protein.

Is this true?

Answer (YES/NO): YES